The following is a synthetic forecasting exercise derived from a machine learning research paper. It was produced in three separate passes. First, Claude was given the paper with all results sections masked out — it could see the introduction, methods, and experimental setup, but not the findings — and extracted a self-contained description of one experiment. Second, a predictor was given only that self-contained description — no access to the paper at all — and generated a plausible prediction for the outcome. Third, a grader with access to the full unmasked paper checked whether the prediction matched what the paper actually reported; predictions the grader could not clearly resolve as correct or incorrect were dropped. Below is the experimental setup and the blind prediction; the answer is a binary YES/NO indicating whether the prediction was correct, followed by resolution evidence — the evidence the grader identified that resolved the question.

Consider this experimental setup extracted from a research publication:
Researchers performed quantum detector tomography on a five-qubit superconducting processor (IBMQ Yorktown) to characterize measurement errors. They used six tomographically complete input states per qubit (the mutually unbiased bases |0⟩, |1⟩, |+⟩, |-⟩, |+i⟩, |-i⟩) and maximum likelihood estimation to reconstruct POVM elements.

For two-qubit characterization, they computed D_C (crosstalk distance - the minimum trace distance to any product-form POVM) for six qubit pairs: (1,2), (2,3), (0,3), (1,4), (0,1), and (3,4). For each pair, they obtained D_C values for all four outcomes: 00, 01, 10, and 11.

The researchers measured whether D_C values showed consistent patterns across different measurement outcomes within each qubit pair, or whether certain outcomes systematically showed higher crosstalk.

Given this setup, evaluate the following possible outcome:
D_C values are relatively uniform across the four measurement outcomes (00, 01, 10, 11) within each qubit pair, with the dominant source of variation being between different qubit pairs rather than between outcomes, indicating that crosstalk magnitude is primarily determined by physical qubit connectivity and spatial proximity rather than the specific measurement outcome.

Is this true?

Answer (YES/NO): NO